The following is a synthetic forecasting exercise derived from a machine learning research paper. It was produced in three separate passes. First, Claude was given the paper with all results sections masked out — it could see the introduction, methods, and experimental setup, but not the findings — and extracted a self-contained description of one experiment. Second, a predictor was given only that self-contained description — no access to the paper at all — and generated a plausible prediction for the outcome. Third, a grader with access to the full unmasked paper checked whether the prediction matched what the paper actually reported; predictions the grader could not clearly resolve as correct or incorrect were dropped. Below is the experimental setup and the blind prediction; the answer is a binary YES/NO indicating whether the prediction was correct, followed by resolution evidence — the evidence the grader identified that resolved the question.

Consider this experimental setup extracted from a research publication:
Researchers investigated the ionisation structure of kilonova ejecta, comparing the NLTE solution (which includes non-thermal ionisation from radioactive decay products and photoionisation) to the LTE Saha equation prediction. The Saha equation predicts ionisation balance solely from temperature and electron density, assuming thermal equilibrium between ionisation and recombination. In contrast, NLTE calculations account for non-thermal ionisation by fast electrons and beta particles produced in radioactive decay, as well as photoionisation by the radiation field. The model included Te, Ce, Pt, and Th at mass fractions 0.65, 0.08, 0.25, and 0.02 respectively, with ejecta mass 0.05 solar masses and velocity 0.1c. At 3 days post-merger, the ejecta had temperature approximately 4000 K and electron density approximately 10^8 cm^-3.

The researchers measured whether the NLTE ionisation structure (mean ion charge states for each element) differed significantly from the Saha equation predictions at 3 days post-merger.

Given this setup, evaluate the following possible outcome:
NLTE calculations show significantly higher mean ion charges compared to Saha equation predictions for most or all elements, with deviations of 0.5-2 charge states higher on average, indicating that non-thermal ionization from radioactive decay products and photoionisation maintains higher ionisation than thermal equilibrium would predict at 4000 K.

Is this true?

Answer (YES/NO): NO